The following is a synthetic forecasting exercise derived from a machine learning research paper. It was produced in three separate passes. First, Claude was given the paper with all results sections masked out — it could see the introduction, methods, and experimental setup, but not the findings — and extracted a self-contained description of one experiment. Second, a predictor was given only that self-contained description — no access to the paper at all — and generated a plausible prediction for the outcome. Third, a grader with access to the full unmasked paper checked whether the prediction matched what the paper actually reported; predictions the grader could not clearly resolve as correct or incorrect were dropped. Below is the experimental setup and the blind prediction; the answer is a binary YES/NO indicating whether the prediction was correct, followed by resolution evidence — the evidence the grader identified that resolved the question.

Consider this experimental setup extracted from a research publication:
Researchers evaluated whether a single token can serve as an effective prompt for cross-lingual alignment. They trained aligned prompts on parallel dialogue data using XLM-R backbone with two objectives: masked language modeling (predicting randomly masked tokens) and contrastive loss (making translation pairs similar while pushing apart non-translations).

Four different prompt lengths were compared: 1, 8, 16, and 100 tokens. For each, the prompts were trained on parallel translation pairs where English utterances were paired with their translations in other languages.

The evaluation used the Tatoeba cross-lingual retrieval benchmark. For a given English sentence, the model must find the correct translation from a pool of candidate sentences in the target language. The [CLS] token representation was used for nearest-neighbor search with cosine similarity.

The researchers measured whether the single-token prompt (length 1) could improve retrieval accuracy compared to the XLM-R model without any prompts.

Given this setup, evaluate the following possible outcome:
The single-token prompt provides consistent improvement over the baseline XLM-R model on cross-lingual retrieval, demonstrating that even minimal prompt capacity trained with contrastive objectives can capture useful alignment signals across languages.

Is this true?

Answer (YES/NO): YES